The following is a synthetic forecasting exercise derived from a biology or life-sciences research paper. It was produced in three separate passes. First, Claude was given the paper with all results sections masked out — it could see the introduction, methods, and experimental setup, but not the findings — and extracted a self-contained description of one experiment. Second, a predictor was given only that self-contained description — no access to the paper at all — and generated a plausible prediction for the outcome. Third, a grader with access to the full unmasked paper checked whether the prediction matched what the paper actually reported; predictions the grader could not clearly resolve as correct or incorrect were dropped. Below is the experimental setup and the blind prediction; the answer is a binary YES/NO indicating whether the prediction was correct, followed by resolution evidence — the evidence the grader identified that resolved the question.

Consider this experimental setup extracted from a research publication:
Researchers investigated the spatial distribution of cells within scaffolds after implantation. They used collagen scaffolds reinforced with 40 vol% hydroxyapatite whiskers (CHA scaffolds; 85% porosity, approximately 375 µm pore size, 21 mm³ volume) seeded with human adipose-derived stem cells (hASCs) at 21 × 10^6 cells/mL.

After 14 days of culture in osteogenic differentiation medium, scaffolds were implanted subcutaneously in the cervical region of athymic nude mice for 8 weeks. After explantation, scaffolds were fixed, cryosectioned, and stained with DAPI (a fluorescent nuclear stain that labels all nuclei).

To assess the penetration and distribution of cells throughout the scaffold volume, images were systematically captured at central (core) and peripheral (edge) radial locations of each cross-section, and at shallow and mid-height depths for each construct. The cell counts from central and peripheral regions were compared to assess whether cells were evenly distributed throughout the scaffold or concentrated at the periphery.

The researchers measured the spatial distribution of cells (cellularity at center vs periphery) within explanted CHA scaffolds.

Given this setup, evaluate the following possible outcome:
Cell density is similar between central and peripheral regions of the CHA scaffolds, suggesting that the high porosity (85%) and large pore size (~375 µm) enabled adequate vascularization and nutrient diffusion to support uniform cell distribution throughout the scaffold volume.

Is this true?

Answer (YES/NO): NO